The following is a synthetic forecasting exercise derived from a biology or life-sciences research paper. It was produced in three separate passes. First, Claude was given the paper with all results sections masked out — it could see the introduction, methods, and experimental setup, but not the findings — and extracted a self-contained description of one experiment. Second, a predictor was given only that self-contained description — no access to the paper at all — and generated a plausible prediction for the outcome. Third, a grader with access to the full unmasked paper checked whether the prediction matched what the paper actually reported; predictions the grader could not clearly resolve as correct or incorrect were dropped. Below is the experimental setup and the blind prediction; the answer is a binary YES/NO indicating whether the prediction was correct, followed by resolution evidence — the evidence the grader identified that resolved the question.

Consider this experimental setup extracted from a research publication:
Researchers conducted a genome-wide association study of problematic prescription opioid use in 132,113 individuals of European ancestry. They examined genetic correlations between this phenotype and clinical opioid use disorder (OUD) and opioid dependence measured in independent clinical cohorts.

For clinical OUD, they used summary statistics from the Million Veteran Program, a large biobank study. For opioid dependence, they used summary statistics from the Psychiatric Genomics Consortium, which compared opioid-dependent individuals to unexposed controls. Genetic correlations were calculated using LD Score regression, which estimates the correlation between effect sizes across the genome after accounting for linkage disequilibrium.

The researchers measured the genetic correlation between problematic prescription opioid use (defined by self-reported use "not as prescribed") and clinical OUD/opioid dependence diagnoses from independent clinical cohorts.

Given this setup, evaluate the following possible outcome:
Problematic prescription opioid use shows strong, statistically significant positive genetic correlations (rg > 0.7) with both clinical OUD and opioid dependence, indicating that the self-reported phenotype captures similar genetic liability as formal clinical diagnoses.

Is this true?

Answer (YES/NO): NO